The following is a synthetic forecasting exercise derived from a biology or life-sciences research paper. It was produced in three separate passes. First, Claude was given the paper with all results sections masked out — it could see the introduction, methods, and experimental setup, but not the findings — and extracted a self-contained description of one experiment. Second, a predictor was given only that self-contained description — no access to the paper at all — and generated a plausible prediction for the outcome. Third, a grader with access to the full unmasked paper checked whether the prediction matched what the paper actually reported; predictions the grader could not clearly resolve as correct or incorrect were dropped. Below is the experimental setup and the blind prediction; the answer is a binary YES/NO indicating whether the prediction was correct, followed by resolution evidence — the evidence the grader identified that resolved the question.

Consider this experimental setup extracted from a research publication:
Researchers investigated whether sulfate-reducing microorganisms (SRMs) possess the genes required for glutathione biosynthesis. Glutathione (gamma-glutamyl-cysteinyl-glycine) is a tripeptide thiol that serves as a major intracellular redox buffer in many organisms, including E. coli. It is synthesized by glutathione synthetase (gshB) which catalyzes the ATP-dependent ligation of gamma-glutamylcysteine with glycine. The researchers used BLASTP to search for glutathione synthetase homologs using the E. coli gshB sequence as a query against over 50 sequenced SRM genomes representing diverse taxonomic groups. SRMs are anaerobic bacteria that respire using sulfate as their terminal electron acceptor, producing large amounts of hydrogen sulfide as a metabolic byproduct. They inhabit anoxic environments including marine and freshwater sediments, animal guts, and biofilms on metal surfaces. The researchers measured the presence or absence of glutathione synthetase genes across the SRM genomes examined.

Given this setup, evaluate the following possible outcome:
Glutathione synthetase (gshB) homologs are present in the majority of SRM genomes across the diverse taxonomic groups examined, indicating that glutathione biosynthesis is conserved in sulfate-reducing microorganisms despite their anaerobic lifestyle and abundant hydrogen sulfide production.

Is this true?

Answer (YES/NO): NO